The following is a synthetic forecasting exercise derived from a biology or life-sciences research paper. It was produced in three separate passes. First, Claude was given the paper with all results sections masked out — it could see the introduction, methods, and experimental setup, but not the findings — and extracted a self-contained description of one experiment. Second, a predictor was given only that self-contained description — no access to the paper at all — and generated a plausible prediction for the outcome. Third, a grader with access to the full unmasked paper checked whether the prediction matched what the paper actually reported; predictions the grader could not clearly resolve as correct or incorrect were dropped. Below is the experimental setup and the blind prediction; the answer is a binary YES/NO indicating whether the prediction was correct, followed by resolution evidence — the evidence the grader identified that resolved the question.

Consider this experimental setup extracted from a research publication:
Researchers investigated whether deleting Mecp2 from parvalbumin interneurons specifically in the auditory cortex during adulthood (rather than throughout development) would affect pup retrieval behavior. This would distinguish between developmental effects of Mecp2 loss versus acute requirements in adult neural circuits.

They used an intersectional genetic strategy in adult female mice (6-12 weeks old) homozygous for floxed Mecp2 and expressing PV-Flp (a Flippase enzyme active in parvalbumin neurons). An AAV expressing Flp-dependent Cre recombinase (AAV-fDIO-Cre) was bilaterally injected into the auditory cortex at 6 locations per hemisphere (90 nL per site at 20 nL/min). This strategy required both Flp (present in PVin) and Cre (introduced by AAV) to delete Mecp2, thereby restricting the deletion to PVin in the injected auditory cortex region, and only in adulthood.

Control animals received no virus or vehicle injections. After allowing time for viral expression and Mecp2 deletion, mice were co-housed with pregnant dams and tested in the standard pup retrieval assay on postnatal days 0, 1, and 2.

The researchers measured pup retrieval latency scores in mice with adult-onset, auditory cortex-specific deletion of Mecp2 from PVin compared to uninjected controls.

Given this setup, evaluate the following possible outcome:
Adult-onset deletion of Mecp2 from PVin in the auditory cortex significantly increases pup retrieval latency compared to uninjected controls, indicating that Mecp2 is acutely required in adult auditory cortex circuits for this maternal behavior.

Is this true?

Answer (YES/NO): YES